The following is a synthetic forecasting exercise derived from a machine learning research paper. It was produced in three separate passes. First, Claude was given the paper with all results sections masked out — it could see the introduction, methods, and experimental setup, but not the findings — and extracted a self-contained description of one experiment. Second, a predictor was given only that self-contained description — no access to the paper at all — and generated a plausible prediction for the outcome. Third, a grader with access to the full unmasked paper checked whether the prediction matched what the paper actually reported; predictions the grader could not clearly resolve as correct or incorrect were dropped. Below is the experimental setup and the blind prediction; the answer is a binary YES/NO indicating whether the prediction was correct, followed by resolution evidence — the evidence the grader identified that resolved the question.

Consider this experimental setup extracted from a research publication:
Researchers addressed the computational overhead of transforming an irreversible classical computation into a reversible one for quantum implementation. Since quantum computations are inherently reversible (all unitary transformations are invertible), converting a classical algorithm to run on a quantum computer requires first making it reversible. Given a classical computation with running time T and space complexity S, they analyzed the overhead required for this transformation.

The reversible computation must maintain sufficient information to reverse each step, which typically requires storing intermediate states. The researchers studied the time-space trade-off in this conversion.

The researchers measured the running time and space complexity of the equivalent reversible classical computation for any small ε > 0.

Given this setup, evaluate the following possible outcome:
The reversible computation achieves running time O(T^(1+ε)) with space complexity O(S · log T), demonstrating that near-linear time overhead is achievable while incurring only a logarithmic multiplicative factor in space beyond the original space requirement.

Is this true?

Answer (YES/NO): NO